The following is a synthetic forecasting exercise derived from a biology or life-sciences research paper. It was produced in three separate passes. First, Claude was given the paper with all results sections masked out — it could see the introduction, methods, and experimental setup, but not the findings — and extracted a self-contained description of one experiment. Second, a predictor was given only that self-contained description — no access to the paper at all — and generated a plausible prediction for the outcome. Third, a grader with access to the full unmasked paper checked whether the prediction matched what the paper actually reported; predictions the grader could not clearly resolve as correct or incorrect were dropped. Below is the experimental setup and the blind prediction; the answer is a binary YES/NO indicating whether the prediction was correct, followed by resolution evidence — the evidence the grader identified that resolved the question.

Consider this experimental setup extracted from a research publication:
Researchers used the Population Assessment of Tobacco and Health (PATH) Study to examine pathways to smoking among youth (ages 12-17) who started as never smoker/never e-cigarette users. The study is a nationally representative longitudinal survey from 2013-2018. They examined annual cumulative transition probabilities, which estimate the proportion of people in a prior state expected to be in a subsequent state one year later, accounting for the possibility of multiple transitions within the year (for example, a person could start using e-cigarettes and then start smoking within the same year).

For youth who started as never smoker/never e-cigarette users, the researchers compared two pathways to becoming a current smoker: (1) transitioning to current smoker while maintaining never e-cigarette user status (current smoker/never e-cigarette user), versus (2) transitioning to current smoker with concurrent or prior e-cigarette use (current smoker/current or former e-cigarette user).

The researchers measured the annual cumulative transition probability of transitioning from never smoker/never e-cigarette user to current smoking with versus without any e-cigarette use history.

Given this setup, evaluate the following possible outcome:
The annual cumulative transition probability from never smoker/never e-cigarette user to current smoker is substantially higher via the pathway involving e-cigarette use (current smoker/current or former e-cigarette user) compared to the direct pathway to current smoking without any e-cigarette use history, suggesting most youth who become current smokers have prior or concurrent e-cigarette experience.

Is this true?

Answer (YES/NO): NO